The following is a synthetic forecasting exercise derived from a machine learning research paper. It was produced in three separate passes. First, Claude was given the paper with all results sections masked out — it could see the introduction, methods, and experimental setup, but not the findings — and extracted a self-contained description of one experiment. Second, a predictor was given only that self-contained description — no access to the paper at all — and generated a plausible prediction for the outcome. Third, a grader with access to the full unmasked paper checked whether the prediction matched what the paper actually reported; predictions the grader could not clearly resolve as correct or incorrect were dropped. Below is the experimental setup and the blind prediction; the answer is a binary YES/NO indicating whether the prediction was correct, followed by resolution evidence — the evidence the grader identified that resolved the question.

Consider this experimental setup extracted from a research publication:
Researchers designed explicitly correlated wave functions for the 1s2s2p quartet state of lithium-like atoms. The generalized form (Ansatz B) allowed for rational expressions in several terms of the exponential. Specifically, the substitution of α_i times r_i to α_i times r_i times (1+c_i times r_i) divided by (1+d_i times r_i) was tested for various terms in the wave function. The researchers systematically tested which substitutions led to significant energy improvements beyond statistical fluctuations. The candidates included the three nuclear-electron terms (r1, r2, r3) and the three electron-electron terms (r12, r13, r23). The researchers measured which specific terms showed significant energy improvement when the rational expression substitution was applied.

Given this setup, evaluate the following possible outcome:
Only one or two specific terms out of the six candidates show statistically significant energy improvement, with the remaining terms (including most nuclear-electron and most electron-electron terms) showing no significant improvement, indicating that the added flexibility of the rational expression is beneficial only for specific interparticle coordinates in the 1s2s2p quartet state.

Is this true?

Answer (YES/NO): YES